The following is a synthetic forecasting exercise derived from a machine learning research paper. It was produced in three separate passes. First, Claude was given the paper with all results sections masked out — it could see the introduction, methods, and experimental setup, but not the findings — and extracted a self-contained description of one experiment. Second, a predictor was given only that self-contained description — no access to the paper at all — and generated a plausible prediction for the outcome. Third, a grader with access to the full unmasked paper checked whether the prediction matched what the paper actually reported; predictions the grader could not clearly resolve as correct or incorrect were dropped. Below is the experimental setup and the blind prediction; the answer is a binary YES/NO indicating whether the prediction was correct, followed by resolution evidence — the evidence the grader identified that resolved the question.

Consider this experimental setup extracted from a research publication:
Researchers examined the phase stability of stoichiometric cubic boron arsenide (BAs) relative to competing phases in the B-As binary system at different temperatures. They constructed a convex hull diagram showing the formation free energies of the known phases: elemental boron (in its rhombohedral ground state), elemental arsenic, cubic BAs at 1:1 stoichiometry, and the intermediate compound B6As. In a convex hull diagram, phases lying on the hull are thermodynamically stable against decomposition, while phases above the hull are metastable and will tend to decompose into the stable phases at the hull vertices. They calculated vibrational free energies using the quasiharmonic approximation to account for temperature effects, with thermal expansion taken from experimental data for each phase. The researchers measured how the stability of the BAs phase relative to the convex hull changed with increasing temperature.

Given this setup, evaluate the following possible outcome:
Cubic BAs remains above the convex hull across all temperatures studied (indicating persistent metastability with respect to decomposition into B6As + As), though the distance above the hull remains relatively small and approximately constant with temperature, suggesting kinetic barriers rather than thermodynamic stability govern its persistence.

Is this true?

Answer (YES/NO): NO